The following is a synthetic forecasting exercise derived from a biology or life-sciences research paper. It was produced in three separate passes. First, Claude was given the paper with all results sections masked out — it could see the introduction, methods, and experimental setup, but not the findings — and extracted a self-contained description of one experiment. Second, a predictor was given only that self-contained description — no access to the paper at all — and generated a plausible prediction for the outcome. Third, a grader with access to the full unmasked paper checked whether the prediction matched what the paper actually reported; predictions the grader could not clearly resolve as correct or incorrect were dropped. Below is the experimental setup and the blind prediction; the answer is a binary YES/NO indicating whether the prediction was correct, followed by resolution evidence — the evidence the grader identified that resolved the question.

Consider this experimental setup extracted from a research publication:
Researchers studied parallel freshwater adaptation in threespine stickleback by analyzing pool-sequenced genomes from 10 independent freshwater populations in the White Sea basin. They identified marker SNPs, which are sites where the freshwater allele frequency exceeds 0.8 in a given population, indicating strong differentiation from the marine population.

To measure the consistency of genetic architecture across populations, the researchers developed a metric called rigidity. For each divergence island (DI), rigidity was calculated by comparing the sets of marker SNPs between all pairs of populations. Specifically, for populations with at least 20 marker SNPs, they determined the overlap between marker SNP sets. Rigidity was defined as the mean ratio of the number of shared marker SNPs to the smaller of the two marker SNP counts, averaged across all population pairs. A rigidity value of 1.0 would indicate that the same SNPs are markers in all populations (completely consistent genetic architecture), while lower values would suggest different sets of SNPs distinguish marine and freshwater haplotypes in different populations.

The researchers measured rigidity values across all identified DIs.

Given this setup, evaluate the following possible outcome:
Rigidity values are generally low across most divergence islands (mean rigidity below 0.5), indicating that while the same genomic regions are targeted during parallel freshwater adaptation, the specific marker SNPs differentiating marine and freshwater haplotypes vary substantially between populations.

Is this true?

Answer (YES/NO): NO